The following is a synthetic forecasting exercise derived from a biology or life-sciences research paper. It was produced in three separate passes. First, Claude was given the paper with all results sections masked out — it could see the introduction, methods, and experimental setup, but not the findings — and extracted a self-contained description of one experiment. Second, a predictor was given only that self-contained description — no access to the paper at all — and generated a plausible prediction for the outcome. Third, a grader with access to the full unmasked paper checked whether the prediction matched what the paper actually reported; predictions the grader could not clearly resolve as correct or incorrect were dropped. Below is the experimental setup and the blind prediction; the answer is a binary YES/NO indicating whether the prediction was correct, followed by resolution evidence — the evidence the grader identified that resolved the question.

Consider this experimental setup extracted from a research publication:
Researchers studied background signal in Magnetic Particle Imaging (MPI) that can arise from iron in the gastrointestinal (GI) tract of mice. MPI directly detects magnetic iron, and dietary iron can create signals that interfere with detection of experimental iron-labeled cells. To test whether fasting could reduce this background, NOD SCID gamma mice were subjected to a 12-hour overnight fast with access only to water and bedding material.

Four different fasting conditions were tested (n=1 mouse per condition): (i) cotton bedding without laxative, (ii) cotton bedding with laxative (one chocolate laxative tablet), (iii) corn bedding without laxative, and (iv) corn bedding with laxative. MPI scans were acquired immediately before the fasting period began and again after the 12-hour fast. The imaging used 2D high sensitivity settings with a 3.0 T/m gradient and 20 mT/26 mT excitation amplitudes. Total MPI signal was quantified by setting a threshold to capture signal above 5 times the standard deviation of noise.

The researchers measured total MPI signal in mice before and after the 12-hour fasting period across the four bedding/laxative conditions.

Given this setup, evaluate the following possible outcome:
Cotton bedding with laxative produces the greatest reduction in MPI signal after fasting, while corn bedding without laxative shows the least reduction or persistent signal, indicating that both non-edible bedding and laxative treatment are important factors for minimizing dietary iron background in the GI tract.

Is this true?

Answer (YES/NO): NO